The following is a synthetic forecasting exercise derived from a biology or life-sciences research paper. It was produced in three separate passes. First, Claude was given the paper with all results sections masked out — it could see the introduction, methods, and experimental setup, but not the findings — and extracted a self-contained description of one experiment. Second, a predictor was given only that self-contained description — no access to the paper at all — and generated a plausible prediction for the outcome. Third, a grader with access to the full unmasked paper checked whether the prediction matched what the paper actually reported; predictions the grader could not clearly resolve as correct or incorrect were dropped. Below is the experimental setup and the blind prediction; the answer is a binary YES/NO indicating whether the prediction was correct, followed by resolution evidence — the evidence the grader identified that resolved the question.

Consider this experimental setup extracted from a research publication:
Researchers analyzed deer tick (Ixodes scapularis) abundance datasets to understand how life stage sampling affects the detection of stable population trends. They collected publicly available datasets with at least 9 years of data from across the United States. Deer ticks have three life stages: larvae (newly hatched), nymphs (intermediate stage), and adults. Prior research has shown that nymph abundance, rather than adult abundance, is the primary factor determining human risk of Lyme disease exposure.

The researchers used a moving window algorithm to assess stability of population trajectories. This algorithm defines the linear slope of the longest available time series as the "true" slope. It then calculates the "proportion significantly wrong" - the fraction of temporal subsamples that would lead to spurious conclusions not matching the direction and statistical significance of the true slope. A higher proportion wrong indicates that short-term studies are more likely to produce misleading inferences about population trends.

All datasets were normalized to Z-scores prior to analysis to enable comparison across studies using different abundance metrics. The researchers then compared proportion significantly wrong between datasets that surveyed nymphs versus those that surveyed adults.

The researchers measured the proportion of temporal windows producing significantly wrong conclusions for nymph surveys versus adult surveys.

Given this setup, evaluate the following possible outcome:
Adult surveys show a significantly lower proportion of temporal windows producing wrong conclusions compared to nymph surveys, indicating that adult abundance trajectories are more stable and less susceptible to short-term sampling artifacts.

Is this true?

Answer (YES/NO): NO